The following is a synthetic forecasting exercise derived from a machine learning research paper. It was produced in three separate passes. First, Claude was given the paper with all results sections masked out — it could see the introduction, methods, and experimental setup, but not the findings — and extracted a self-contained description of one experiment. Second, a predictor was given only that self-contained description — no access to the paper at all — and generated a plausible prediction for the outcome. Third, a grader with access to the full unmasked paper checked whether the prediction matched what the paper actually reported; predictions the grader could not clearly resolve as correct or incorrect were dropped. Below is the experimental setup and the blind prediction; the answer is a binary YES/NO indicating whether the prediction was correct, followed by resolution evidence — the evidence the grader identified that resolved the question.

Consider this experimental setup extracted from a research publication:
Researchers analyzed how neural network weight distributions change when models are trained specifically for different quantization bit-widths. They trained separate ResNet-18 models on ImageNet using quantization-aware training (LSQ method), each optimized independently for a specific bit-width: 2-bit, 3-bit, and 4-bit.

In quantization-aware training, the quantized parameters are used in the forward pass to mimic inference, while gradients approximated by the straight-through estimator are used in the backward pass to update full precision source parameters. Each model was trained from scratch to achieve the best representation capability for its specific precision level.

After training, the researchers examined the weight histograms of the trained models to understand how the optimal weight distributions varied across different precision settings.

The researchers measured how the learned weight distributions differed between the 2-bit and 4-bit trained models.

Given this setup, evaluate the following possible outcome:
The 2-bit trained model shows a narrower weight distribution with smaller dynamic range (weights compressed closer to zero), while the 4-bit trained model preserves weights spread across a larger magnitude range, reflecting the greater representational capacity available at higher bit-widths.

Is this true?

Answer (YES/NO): YES